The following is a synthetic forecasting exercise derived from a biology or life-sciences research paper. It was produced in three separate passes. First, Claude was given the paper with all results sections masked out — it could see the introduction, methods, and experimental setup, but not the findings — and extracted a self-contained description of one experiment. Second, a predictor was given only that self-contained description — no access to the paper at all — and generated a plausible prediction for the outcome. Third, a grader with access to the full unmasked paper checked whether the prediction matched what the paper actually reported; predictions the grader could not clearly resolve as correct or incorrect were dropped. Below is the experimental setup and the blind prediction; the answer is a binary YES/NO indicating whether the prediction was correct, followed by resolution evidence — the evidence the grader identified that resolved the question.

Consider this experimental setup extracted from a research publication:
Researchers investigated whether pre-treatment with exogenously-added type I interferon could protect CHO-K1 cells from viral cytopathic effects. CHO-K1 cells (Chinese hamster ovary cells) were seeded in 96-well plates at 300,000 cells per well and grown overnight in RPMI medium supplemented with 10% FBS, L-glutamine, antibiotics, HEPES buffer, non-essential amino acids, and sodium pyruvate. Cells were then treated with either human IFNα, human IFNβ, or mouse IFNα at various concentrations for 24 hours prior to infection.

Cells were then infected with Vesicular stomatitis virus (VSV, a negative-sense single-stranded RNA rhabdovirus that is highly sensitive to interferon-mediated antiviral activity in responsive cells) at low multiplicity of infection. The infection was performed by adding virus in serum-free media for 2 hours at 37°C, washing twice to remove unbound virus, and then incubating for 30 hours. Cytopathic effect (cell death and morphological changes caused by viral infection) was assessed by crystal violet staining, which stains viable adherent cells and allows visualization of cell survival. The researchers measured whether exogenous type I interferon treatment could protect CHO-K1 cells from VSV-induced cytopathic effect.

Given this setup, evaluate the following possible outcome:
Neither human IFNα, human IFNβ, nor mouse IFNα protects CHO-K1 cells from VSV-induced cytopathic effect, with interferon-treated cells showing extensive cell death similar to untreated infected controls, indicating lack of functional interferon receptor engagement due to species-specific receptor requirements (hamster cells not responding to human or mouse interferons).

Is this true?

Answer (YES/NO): NO